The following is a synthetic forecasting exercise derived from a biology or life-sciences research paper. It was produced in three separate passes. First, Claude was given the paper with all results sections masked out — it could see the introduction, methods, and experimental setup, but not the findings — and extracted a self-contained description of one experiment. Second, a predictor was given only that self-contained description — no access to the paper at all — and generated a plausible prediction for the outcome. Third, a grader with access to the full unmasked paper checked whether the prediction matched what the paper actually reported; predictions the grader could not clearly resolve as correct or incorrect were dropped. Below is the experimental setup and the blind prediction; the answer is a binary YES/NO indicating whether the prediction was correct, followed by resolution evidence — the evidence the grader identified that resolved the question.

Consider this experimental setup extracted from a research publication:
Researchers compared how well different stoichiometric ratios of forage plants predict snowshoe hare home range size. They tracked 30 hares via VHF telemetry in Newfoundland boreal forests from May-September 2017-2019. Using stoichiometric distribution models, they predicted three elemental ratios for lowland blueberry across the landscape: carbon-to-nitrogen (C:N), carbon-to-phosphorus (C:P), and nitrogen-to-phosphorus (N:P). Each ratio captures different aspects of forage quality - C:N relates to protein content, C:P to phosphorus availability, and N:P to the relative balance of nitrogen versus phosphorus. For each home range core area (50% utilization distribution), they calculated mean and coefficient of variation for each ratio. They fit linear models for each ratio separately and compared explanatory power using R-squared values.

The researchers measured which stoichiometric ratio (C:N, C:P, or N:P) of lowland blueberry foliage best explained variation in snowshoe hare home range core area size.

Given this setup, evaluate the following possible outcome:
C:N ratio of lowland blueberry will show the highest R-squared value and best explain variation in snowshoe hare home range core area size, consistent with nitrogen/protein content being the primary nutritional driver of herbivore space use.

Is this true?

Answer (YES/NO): YES